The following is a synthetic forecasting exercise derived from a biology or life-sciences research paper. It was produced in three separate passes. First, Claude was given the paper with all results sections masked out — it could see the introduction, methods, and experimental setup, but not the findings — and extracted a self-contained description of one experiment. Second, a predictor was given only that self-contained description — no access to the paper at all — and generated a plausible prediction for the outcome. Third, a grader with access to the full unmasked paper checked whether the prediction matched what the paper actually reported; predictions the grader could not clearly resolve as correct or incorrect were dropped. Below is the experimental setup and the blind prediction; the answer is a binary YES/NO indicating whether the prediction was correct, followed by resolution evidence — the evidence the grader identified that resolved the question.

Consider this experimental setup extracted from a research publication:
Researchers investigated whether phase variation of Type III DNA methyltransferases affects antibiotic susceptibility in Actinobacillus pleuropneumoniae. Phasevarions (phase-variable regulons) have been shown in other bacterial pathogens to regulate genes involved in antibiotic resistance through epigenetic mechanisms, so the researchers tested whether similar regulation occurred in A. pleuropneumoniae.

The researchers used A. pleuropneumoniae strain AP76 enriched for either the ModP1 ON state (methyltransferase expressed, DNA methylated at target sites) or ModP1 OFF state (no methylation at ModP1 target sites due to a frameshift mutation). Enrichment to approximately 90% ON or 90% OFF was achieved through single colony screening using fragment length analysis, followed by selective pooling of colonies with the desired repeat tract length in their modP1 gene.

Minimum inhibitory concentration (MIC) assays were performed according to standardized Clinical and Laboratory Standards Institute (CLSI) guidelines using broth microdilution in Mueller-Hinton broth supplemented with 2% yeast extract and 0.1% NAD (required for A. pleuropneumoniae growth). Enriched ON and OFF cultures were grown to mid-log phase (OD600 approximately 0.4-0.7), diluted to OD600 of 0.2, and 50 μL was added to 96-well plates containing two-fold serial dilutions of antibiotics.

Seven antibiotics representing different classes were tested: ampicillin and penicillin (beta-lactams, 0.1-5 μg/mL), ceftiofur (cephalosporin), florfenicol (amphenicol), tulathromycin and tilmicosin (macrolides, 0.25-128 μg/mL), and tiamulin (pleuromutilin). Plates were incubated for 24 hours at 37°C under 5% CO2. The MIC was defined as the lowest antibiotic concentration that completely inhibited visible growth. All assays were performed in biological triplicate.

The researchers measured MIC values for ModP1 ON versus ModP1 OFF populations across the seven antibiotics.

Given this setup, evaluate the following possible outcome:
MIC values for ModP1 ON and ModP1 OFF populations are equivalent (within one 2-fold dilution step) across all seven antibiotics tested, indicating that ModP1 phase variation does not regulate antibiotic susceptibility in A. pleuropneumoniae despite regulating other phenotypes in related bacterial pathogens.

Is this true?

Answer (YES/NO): YES